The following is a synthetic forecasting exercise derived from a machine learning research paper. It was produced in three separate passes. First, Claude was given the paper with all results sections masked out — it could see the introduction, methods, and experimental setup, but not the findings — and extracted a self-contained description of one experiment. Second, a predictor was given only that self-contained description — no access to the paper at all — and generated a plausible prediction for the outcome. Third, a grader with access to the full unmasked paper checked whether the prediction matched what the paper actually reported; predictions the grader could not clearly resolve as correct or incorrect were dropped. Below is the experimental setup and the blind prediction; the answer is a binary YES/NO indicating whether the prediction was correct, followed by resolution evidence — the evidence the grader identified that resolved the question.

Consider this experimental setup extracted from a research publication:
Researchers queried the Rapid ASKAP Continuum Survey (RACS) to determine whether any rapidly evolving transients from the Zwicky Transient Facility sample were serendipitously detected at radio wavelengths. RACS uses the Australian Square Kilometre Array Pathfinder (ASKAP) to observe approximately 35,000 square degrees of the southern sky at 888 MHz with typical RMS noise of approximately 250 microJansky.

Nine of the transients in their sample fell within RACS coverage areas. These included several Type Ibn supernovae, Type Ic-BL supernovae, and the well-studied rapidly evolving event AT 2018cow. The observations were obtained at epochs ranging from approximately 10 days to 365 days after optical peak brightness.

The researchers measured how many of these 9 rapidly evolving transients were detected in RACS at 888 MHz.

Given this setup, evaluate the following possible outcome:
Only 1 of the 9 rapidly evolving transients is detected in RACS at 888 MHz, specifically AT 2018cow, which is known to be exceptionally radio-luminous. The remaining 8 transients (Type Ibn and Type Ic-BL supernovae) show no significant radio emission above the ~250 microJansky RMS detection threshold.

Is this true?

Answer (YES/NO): NO